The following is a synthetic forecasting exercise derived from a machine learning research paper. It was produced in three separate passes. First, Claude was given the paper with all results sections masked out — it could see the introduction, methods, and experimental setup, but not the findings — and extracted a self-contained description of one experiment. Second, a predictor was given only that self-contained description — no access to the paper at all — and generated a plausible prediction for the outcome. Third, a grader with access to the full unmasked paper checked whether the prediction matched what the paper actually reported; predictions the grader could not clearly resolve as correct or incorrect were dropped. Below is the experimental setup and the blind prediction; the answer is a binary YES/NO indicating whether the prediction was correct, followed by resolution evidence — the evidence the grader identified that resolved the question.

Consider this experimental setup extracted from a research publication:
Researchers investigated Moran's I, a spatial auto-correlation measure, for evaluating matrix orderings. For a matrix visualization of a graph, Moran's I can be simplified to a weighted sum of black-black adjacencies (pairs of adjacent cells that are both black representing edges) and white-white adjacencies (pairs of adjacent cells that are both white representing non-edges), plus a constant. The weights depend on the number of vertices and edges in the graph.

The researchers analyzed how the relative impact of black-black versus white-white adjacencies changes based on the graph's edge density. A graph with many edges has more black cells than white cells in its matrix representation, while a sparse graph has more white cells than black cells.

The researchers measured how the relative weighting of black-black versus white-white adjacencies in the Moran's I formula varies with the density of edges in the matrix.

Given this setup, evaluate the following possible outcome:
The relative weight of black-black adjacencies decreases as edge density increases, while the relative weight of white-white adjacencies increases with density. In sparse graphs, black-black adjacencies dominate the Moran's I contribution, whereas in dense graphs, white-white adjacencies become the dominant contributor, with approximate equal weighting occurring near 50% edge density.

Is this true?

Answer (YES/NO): YES